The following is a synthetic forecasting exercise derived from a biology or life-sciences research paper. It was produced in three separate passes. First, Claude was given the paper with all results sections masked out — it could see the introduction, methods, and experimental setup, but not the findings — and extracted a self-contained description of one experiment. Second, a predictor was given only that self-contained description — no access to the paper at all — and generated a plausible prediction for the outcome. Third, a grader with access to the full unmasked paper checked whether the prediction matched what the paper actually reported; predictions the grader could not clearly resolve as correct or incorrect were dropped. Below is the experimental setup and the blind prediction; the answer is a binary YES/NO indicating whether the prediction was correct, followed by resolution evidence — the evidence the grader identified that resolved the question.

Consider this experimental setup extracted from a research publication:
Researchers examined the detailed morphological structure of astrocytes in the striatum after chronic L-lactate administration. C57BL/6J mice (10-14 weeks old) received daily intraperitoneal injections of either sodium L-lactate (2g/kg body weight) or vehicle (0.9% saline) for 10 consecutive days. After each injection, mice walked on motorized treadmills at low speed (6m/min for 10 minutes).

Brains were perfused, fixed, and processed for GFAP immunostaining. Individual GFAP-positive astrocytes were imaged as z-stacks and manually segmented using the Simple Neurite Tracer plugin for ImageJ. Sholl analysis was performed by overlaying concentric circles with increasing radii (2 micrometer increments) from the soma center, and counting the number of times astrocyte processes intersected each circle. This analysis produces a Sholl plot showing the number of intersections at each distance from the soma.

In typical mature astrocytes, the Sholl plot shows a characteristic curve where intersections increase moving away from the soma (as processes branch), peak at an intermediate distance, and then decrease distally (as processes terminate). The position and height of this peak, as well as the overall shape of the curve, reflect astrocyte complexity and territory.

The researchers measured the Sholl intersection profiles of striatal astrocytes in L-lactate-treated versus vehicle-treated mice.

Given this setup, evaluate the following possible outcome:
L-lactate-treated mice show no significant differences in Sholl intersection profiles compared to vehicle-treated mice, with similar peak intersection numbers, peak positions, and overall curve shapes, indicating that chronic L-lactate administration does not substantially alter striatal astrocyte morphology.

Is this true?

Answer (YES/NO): NO